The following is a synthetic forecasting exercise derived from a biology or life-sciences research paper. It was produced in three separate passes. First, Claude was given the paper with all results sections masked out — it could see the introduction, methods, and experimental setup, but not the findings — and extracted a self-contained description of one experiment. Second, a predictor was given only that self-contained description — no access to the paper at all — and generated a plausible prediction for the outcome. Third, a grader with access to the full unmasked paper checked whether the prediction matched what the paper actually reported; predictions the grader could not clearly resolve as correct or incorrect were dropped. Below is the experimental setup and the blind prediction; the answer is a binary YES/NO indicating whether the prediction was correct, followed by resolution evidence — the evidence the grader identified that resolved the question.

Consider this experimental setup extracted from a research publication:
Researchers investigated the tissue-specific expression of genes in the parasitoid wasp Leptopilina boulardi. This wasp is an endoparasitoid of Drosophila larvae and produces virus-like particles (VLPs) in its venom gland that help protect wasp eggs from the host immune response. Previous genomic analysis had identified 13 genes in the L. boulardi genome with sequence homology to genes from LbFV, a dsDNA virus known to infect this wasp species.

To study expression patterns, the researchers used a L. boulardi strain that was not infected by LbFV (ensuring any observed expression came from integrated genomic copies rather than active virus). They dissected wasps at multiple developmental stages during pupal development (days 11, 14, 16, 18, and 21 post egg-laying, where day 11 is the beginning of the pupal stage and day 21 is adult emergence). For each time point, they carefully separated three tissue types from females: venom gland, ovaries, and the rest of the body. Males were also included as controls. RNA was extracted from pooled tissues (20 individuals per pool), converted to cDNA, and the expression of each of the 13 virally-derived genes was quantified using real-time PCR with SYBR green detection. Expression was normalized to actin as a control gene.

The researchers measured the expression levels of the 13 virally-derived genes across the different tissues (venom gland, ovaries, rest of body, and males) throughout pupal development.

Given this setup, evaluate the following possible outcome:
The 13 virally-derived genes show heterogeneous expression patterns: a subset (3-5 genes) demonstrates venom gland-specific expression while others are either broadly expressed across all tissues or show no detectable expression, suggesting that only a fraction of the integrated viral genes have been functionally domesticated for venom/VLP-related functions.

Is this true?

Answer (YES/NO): NO